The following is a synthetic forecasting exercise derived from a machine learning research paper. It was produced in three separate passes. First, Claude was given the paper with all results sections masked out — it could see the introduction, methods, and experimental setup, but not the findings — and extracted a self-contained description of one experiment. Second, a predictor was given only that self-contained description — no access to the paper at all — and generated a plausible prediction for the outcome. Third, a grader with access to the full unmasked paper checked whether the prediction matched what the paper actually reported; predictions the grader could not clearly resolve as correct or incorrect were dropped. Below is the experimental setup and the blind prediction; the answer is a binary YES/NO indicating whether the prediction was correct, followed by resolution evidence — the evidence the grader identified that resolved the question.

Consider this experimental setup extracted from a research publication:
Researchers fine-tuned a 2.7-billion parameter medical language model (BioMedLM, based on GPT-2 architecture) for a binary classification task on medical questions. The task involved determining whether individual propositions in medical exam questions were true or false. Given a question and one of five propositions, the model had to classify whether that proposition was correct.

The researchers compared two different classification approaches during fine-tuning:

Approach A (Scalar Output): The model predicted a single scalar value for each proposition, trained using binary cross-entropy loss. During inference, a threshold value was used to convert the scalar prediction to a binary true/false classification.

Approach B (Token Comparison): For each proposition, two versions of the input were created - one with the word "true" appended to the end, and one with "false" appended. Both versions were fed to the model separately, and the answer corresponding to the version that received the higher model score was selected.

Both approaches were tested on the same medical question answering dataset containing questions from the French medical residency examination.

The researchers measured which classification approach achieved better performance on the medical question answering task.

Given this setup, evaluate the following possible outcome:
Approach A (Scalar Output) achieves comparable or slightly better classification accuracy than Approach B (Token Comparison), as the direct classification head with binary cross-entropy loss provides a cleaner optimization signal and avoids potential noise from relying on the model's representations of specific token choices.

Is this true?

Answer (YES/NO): NO